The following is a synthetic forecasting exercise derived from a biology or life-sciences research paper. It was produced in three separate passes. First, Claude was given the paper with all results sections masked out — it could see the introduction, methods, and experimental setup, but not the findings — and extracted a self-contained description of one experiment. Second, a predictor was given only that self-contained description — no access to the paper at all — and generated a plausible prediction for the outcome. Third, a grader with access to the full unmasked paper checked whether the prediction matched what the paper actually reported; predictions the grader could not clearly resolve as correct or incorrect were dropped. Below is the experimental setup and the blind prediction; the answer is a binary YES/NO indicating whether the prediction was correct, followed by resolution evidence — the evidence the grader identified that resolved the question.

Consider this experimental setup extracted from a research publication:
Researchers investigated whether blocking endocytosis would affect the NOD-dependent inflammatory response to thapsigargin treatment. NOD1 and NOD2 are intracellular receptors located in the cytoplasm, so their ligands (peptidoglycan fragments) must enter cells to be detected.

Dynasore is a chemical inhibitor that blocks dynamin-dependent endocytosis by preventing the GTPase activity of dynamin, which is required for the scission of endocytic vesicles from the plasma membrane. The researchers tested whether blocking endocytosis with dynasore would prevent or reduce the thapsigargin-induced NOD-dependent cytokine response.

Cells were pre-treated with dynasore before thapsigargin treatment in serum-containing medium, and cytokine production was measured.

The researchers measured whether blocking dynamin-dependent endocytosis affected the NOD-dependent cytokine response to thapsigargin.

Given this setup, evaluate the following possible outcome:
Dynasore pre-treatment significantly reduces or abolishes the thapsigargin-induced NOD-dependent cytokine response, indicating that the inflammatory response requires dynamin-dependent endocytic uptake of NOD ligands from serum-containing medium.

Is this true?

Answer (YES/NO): YES